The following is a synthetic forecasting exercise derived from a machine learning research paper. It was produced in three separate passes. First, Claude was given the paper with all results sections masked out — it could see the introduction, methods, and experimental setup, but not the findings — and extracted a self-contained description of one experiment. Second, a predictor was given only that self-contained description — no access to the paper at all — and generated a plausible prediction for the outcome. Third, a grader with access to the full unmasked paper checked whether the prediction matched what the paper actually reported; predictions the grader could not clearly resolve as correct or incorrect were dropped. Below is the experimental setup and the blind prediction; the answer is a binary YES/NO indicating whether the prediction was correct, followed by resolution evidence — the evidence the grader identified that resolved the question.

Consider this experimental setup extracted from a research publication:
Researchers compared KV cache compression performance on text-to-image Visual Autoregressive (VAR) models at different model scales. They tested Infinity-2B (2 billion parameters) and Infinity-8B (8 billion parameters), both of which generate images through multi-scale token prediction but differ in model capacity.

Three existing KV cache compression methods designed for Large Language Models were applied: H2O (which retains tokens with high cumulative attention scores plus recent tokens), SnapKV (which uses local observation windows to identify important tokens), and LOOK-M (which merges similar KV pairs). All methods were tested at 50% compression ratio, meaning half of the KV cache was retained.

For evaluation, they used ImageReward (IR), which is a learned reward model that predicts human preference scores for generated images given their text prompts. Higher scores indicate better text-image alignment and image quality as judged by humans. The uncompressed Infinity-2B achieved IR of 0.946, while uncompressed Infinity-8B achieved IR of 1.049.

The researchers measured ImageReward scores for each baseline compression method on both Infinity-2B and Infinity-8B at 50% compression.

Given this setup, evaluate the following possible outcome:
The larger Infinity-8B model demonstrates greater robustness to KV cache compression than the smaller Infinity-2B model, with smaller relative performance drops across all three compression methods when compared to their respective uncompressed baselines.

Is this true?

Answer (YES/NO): YES